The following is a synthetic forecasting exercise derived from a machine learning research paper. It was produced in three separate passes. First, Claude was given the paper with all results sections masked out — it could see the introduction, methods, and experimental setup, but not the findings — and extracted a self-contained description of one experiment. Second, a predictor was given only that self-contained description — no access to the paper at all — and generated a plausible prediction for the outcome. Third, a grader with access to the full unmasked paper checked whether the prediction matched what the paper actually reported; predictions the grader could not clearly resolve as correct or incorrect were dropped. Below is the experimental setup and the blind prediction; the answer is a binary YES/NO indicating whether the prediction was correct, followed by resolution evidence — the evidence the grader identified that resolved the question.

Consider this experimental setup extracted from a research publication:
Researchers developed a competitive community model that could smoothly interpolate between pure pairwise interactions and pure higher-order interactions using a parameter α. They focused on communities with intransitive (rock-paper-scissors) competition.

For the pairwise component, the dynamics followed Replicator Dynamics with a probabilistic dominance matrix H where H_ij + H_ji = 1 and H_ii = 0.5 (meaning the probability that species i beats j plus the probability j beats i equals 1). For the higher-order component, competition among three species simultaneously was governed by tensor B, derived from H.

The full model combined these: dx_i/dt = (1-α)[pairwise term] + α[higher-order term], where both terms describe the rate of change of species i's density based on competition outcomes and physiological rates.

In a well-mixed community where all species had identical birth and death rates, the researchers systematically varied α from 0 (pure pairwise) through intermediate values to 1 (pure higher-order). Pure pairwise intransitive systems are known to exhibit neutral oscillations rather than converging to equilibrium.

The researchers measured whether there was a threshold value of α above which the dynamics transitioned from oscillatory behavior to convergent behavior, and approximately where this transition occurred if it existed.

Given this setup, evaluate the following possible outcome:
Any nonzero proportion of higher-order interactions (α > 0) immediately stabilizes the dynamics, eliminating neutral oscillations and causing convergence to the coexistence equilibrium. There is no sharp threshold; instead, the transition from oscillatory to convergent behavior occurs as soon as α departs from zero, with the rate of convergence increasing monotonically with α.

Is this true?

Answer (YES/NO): YES